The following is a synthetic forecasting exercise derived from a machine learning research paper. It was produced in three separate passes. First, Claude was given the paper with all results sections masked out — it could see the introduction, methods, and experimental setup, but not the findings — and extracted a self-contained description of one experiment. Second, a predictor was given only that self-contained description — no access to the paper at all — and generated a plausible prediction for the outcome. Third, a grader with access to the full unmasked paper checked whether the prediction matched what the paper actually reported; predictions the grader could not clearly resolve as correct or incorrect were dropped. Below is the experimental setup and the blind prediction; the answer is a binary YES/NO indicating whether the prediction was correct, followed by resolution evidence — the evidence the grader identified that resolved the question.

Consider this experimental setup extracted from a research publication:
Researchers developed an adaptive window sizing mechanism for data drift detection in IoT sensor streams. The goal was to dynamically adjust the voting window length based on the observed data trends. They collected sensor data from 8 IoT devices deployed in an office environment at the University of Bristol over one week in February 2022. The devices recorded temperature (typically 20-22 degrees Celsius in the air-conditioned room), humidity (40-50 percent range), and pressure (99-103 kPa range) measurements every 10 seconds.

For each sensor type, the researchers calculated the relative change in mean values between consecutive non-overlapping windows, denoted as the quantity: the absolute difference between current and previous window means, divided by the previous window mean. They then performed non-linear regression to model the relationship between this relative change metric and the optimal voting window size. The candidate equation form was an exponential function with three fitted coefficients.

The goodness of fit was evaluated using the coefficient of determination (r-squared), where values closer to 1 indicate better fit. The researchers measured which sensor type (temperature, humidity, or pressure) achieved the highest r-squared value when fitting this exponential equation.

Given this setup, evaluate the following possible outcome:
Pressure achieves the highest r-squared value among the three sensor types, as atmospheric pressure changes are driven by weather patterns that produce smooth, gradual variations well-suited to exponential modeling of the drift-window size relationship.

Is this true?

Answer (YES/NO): YES